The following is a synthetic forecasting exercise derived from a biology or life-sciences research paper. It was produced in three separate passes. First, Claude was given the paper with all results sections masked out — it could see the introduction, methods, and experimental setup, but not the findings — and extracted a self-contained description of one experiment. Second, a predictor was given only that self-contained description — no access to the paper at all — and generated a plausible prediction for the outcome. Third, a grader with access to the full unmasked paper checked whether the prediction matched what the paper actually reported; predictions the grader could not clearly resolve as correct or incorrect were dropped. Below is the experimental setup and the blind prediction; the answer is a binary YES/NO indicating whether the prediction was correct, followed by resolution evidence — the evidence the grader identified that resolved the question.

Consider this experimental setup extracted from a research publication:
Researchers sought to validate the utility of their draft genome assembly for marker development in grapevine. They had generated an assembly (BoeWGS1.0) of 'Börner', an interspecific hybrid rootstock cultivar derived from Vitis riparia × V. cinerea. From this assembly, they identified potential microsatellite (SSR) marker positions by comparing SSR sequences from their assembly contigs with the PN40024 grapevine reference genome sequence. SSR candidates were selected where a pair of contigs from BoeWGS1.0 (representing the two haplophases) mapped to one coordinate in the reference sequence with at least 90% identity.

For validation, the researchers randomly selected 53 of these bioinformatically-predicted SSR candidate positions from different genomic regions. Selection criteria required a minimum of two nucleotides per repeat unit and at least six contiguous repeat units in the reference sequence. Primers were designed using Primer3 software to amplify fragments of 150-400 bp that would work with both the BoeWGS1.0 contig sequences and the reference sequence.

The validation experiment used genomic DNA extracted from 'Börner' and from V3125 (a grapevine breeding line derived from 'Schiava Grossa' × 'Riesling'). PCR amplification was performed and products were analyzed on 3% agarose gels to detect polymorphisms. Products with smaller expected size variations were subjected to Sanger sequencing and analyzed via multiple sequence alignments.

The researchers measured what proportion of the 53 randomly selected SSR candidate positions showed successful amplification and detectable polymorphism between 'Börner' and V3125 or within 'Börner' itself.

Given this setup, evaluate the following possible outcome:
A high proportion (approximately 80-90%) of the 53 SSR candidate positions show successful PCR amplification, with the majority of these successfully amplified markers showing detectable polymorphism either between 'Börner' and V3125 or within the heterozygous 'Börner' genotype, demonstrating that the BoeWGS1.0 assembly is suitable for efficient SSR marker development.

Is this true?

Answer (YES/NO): NO